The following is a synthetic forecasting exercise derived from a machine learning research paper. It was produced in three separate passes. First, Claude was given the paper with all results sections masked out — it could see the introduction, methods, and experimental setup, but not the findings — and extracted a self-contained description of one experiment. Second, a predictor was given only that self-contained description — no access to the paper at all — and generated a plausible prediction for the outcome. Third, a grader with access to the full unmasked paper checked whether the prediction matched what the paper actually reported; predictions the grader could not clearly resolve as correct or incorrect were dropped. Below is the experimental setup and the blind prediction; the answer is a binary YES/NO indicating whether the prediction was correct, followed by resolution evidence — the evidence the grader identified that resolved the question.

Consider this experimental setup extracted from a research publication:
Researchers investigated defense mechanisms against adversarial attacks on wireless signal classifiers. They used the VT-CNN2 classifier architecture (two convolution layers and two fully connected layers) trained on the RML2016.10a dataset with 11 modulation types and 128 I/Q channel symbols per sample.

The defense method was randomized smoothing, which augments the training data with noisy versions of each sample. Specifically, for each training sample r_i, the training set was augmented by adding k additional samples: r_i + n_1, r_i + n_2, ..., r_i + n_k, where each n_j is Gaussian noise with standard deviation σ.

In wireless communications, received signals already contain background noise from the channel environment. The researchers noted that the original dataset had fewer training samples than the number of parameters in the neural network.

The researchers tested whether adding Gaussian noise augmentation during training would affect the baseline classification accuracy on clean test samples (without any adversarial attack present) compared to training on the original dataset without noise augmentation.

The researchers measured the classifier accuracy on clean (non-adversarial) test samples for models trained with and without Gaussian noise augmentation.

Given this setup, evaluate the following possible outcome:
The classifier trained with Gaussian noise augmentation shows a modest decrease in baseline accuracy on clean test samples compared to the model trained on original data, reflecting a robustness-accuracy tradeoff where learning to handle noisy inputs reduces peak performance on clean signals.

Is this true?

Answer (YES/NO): NO